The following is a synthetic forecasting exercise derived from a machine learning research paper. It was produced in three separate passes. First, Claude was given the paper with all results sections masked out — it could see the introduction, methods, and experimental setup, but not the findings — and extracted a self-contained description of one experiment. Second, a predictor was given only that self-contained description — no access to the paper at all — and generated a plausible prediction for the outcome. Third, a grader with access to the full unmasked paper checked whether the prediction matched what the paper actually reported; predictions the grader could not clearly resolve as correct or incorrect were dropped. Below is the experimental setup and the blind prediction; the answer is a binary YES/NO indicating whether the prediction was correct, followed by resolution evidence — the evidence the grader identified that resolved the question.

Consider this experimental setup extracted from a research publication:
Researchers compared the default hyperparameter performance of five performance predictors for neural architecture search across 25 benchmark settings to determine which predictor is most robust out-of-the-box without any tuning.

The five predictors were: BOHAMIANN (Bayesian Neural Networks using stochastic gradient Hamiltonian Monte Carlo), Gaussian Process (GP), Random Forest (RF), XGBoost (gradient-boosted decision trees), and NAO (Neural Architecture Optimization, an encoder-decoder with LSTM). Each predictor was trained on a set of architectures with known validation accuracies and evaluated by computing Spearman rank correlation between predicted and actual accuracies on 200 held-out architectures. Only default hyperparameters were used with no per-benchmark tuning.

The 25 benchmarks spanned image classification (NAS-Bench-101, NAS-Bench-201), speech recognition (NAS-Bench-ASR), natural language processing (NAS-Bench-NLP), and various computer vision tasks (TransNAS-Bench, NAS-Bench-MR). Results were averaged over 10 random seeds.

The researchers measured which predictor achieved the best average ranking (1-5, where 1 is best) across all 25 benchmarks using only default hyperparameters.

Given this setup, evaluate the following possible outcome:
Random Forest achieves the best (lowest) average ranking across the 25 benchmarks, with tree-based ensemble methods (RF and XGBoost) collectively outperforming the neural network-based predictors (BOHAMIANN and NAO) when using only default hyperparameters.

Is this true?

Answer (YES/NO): YES